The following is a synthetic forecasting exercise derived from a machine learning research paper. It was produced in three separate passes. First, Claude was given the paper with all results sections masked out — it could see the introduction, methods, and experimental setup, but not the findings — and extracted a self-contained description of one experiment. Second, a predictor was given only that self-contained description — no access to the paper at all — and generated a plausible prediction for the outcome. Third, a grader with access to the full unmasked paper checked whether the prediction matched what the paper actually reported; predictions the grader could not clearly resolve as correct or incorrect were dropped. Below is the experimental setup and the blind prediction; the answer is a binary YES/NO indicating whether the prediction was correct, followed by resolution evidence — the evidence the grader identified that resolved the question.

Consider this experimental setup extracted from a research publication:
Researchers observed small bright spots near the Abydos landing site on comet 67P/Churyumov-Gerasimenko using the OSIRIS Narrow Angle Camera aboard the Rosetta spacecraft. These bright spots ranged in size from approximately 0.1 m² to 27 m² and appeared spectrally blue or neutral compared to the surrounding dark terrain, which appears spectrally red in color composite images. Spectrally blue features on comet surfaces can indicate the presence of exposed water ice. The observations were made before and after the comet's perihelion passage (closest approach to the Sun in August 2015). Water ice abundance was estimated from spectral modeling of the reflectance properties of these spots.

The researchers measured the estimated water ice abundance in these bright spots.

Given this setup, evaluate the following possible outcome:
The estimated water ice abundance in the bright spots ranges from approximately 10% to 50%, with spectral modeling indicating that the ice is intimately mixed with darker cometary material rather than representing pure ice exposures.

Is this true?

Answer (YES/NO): NO